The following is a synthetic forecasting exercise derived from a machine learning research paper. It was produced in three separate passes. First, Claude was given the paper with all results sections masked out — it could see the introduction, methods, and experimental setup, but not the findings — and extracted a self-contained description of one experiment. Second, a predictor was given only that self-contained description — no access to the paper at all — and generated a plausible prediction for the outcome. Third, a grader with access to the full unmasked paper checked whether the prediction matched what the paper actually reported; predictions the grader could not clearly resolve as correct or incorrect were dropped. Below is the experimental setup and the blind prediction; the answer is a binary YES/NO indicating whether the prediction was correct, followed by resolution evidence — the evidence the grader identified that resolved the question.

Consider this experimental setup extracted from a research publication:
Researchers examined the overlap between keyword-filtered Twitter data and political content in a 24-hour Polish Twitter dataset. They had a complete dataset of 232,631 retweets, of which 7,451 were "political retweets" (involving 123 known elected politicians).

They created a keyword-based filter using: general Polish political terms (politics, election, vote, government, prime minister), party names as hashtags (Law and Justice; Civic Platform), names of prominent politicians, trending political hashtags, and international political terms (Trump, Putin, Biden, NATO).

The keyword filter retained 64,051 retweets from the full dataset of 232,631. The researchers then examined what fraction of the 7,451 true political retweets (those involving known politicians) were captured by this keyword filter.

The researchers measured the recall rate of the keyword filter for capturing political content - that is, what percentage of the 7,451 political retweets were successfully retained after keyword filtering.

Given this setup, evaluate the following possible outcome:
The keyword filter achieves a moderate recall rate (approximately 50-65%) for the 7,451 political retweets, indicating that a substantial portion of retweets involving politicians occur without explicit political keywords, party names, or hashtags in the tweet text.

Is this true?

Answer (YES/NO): NO